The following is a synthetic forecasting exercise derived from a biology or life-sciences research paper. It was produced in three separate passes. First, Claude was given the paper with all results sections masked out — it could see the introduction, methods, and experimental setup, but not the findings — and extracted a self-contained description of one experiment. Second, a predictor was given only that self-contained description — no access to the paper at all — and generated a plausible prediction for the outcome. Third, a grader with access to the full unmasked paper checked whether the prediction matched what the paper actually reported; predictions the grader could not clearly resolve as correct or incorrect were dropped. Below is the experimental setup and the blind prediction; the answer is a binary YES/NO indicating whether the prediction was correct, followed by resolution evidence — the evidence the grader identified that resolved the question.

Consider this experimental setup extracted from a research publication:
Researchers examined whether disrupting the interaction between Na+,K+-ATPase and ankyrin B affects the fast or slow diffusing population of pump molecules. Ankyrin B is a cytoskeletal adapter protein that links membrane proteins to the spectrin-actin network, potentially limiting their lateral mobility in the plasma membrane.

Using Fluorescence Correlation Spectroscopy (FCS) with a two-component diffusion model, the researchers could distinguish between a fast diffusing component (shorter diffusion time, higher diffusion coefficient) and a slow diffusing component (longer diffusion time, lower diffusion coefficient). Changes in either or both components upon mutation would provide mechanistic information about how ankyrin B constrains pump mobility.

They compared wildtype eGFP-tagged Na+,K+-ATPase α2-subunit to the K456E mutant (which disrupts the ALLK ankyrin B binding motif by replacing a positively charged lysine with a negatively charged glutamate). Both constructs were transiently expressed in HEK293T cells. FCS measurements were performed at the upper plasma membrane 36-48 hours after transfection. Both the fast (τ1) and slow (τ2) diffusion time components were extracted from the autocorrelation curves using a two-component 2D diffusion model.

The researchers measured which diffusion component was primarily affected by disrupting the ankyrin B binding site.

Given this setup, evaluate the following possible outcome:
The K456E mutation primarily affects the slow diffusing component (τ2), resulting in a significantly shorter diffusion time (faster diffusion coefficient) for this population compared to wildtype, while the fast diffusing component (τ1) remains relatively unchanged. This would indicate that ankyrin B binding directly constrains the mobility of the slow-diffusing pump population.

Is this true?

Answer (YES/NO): NO